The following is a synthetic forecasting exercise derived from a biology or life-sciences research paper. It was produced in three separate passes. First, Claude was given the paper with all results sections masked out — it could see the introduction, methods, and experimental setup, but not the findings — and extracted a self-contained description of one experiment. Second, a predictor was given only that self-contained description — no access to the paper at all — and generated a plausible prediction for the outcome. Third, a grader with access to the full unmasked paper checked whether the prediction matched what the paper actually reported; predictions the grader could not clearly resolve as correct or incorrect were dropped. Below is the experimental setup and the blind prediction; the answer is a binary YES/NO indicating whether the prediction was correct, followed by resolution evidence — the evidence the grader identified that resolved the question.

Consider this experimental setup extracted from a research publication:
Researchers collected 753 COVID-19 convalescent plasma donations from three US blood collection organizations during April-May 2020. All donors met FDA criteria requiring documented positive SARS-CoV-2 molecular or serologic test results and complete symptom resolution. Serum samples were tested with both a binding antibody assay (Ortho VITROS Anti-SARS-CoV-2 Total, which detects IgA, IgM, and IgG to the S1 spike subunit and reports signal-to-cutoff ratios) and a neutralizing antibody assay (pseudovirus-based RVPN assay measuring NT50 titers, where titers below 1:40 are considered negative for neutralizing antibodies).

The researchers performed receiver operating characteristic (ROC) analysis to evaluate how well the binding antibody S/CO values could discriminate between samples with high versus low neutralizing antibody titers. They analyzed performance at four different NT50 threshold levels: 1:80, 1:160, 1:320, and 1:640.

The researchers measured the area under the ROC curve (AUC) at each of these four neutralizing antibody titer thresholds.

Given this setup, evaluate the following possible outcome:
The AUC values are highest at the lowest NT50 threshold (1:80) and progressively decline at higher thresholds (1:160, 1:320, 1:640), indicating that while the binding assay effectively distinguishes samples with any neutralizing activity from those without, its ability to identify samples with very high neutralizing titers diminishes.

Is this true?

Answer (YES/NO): YES